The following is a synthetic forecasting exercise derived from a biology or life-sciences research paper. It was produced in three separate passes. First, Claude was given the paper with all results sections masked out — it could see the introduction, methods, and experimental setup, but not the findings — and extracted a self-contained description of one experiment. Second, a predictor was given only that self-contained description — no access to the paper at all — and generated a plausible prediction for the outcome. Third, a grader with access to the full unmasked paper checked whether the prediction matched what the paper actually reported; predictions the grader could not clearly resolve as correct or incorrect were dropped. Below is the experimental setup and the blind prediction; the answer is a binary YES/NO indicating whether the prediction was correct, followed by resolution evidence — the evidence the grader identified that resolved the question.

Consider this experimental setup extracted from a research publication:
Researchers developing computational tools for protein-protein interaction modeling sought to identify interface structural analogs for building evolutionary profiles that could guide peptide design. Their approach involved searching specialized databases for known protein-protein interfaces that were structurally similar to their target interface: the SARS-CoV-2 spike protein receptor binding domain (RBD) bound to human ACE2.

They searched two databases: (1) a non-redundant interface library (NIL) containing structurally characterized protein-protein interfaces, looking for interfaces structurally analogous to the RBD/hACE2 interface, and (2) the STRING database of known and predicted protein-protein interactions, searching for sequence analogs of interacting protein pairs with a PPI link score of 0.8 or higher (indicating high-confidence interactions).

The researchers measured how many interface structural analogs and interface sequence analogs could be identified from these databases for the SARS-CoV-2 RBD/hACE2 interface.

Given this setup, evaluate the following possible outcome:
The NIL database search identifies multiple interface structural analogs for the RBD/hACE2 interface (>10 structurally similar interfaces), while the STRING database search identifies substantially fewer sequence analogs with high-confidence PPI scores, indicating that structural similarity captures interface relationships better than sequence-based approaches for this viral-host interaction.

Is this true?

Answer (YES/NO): NO